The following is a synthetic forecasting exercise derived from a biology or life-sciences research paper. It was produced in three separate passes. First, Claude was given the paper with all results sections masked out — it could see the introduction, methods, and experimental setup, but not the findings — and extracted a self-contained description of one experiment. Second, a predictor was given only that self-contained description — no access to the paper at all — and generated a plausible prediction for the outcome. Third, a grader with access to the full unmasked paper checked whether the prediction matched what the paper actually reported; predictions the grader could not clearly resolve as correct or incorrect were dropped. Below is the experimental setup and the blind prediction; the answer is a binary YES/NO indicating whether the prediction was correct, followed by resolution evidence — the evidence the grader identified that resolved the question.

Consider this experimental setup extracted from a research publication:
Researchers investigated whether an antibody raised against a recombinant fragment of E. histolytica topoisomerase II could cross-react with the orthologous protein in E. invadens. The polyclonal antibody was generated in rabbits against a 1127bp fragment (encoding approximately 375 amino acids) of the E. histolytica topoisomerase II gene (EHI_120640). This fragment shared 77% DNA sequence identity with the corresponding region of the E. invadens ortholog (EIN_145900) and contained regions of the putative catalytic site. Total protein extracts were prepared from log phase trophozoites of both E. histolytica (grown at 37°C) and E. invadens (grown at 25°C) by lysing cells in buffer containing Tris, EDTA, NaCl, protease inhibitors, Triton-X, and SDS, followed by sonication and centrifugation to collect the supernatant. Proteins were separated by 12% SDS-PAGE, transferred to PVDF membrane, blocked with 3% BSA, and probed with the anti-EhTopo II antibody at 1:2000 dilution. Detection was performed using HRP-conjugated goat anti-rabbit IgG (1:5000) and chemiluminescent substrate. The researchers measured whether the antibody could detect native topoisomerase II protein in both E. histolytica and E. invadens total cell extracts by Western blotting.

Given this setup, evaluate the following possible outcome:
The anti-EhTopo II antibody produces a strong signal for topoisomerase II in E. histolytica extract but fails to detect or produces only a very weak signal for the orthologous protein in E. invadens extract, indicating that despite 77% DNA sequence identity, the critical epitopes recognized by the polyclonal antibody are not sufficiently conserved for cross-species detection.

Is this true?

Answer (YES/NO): NO